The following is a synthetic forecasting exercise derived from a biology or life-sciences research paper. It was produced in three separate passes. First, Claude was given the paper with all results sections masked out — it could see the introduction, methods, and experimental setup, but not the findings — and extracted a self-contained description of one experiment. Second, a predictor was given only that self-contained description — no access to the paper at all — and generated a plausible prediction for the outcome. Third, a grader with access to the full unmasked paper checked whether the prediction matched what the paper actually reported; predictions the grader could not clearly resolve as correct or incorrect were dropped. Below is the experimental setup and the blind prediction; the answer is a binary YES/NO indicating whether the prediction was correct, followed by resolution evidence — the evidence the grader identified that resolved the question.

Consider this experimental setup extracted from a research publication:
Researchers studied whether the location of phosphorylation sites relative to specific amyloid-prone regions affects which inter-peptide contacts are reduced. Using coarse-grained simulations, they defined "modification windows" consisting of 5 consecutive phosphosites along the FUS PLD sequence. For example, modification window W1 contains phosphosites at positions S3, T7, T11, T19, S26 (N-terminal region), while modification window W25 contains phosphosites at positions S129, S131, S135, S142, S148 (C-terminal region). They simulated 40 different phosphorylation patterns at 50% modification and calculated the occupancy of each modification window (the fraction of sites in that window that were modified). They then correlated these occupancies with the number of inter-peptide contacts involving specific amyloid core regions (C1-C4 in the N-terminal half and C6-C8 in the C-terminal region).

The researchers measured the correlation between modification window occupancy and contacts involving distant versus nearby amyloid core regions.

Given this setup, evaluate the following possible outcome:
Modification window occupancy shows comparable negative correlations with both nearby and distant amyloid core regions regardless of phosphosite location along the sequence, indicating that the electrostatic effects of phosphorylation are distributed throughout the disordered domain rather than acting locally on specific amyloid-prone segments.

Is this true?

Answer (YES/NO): NO